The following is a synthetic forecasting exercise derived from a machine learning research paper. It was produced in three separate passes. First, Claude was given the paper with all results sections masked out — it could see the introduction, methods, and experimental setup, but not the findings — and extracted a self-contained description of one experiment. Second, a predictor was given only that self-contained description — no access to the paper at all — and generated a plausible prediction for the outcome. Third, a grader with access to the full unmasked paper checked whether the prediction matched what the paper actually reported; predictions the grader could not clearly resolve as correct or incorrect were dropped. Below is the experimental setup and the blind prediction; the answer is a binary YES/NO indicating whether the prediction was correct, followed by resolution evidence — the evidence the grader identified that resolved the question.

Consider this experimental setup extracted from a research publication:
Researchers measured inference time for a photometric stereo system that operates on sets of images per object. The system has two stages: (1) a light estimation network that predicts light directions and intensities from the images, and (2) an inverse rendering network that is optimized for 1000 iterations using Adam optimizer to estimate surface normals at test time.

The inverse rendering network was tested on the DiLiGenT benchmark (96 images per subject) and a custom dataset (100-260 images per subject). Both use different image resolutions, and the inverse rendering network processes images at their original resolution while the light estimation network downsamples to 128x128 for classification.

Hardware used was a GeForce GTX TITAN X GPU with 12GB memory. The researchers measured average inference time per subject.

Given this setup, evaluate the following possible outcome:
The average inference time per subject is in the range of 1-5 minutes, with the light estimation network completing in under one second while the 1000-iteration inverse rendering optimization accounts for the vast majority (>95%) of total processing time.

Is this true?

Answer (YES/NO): NO